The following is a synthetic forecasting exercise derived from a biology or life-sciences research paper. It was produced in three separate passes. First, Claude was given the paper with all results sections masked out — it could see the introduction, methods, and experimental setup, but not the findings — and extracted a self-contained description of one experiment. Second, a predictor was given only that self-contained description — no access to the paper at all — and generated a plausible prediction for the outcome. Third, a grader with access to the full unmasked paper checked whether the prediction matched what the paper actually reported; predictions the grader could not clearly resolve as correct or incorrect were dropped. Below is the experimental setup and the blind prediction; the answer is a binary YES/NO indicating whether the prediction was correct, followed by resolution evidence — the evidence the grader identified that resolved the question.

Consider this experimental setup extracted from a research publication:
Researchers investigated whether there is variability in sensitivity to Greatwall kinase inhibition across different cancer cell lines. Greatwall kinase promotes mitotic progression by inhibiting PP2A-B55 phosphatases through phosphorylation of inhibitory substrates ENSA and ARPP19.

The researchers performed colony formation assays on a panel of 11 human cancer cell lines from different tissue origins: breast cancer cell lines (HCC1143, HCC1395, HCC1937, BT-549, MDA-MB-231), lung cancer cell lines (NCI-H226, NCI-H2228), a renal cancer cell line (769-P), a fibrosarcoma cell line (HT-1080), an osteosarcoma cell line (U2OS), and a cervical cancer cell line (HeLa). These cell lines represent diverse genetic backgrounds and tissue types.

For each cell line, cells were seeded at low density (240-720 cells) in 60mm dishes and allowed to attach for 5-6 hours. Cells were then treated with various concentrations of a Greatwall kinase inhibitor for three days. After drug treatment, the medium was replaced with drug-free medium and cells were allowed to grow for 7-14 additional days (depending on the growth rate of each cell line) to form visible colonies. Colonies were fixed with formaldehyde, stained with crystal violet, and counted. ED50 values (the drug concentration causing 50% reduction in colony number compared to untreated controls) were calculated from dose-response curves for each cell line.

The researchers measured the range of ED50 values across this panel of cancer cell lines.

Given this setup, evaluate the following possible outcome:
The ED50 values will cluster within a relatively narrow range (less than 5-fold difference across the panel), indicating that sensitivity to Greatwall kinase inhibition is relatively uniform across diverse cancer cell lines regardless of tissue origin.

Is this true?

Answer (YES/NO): NO